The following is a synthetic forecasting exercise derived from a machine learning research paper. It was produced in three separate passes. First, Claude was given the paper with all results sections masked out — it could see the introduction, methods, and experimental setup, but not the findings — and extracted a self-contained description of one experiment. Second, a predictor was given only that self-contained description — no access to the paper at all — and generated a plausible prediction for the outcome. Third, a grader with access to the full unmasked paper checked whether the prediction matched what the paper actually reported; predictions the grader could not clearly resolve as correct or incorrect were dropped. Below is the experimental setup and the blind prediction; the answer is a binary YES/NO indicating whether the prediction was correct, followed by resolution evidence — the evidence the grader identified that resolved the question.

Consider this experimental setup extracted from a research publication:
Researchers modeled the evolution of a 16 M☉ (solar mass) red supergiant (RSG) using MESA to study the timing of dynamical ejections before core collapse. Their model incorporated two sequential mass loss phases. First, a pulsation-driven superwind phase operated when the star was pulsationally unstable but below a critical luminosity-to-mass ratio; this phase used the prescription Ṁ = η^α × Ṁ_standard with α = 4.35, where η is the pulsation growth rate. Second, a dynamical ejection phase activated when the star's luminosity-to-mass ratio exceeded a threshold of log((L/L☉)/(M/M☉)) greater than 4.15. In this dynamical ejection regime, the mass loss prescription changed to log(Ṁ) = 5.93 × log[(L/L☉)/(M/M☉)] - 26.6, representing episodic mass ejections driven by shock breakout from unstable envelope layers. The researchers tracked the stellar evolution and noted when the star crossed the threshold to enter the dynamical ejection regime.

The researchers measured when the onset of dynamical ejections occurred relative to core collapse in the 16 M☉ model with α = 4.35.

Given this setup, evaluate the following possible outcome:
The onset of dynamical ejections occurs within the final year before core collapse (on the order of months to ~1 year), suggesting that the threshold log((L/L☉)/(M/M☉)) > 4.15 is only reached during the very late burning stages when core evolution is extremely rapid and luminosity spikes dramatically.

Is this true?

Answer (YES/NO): NO